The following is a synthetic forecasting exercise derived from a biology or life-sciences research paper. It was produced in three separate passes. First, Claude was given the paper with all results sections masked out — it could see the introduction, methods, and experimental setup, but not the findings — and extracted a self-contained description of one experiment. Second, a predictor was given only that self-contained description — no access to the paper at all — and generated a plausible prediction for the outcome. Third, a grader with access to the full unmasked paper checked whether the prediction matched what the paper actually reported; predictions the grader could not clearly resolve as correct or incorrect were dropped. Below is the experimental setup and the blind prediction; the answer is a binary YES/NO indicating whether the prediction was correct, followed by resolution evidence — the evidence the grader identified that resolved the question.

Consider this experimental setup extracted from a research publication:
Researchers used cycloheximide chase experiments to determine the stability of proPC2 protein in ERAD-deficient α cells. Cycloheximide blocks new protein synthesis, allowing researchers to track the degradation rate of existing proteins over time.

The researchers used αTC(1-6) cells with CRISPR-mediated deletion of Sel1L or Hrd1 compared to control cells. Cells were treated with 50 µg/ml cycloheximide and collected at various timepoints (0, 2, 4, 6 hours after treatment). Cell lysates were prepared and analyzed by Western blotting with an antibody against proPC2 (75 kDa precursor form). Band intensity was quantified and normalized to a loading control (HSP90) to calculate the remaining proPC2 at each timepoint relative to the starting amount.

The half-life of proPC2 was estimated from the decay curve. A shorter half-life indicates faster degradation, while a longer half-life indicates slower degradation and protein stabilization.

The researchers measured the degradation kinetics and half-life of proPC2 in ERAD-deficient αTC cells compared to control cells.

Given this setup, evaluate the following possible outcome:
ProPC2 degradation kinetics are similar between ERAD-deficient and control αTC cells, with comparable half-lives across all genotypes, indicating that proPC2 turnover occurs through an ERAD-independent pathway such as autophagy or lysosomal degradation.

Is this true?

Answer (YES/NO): NO